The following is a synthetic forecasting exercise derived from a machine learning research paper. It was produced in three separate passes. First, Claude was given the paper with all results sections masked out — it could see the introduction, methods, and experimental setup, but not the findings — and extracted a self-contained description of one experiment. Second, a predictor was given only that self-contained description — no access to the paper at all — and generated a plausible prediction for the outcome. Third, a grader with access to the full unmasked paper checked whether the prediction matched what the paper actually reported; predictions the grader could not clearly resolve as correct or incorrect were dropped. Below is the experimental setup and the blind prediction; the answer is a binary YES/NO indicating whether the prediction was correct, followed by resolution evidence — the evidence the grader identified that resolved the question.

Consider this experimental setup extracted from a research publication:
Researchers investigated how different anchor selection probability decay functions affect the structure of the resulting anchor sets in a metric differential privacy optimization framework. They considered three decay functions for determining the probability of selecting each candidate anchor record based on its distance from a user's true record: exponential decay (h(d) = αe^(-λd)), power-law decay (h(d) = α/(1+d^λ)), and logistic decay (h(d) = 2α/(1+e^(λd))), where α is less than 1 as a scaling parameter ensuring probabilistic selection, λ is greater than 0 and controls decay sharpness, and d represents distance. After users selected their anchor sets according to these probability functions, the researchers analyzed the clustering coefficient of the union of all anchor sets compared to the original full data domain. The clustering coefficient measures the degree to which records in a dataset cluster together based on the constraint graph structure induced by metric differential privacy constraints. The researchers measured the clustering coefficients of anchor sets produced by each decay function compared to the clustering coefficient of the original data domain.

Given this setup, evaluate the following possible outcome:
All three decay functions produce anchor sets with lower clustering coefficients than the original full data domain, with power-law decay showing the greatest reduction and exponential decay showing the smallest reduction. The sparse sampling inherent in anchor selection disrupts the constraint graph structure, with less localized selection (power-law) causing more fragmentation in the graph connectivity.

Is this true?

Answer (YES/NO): NO